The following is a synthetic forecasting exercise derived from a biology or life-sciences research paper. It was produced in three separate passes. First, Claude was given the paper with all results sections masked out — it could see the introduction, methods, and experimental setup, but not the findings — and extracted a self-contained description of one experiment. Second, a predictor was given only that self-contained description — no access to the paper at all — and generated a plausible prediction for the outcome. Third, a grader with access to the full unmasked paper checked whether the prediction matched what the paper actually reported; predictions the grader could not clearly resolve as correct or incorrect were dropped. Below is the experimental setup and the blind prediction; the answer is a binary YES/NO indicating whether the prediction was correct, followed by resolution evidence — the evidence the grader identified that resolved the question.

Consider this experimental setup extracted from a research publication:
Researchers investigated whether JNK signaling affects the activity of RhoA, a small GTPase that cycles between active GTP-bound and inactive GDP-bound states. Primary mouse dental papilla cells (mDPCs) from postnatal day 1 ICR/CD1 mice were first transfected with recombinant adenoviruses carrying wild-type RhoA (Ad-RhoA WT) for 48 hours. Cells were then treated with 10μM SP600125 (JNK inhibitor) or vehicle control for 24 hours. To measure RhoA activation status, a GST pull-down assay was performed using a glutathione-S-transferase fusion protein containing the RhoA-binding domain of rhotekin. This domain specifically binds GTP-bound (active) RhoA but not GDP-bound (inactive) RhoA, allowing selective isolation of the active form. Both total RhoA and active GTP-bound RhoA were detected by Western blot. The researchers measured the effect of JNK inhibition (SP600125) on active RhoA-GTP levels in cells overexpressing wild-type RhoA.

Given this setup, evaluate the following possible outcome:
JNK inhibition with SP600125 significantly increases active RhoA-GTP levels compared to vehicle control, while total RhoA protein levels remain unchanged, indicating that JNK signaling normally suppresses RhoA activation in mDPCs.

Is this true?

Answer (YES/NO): NO